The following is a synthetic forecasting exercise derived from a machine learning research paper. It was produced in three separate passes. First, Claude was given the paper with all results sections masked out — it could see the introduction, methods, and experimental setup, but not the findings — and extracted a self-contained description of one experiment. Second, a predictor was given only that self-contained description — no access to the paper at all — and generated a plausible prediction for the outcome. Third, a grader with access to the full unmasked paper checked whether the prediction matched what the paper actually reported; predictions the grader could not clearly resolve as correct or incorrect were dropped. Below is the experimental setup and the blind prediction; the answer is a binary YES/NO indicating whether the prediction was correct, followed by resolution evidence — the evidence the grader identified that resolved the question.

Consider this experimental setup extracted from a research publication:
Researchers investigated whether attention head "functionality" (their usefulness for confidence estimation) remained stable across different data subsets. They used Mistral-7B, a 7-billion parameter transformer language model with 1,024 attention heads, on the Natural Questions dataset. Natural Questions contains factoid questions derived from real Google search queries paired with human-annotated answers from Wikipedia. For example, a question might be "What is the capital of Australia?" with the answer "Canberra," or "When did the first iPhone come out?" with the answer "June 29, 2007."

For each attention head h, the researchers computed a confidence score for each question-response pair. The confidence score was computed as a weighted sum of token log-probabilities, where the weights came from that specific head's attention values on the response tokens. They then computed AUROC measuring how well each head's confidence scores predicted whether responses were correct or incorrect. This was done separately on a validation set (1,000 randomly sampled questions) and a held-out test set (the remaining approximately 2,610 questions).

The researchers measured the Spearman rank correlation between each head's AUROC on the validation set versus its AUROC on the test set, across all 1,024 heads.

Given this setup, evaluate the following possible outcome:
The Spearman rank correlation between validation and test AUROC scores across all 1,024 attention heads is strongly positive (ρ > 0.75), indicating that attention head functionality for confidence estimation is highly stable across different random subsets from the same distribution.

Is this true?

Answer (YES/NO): YES